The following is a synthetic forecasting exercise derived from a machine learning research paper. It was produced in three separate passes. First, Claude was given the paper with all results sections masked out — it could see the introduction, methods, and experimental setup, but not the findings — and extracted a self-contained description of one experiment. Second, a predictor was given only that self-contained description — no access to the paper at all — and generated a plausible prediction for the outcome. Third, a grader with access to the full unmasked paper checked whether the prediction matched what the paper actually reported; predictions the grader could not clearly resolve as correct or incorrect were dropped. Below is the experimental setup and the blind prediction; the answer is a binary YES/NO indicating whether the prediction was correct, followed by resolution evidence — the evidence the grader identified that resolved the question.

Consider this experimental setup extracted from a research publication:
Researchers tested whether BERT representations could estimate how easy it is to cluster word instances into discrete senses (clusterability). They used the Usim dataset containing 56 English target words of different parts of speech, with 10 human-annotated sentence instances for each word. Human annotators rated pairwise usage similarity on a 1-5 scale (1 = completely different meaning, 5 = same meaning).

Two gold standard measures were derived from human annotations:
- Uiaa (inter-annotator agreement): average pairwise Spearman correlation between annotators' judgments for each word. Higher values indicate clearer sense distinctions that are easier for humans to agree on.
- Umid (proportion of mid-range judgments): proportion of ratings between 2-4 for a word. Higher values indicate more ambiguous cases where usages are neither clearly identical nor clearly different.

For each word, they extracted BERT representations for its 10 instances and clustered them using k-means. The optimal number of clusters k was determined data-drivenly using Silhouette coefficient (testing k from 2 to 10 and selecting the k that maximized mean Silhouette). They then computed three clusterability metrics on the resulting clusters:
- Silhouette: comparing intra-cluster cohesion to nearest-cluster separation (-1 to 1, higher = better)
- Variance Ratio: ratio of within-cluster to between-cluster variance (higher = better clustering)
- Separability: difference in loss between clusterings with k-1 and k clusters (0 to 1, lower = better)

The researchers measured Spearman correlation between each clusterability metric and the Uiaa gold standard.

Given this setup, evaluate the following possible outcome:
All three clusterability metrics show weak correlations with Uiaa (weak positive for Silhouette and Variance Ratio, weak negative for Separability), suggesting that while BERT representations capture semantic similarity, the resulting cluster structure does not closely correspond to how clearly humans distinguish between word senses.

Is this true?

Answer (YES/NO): NO